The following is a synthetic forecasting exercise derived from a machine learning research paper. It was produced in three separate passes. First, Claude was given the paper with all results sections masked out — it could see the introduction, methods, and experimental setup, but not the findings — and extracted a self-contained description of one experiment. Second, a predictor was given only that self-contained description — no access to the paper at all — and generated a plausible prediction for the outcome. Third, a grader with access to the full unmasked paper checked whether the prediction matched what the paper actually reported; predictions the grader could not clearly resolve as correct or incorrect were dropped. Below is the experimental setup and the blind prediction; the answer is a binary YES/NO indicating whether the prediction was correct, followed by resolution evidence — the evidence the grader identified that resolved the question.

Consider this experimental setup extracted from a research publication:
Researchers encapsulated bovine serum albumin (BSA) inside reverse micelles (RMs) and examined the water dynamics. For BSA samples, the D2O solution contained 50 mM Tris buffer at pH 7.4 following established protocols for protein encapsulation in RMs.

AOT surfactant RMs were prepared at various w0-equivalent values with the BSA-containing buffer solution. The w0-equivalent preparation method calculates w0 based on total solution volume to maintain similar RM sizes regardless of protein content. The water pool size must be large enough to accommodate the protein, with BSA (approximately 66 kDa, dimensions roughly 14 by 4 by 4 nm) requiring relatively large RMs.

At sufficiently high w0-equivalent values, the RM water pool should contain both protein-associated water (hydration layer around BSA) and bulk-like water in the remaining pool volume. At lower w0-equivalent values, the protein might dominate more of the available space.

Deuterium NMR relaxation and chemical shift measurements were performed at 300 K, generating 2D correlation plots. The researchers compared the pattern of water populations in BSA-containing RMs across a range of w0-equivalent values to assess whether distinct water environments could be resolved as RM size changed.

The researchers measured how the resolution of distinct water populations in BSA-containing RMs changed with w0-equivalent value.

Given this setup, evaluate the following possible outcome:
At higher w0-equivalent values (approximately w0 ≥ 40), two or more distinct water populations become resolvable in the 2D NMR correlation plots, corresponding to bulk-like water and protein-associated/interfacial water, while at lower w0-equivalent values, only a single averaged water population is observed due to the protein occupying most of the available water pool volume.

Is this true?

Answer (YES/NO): NO